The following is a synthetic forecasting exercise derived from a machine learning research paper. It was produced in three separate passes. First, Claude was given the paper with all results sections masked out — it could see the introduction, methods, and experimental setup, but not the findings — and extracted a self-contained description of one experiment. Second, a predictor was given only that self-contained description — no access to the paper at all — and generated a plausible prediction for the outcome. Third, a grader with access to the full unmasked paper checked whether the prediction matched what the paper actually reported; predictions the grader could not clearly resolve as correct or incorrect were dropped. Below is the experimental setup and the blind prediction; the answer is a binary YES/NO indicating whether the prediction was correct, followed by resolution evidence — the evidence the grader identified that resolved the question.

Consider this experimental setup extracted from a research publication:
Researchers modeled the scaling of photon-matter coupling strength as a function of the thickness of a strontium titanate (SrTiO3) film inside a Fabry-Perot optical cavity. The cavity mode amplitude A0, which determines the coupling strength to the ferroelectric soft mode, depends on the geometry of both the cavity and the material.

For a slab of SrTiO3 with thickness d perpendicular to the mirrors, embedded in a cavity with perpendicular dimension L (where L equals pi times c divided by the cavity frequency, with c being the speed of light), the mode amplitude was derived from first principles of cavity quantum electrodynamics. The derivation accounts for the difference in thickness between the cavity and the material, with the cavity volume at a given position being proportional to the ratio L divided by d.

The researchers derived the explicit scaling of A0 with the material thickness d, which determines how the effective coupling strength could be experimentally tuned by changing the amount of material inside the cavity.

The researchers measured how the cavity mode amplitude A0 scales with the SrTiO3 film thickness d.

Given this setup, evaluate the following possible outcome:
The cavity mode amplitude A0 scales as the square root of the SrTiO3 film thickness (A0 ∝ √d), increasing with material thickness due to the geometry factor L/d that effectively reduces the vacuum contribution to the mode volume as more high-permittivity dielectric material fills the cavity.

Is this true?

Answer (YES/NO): YES